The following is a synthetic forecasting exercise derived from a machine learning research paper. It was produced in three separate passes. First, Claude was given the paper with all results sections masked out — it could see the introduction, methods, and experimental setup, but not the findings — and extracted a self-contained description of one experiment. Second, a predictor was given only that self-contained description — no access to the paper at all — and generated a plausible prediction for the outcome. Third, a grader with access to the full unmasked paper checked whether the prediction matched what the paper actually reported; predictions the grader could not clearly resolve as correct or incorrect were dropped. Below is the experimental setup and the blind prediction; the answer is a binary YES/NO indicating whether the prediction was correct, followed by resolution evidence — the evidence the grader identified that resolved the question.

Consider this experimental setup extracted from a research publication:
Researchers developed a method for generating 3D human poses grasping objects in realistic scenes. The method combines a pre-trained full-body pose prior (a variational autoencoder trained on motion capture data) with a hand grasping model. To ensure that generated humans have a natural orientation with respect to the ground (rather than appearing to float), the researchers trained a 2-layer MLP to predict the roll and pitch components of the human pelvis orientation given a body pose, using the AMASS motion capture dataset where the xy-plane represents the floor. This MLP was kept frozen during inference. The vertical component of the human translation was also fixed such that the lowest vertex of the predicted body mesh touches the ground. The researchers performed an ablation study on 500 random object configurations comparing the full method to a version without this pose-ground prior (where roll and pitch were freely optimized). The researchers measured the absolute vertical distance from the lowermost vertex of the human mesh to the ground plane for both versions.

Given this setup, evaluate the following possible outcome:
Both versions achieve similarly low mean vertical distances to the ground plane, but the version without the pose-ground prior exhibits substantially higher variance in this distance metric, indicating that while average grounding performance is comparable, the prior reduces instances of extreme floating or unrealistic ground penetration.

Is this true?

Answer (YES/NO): NO